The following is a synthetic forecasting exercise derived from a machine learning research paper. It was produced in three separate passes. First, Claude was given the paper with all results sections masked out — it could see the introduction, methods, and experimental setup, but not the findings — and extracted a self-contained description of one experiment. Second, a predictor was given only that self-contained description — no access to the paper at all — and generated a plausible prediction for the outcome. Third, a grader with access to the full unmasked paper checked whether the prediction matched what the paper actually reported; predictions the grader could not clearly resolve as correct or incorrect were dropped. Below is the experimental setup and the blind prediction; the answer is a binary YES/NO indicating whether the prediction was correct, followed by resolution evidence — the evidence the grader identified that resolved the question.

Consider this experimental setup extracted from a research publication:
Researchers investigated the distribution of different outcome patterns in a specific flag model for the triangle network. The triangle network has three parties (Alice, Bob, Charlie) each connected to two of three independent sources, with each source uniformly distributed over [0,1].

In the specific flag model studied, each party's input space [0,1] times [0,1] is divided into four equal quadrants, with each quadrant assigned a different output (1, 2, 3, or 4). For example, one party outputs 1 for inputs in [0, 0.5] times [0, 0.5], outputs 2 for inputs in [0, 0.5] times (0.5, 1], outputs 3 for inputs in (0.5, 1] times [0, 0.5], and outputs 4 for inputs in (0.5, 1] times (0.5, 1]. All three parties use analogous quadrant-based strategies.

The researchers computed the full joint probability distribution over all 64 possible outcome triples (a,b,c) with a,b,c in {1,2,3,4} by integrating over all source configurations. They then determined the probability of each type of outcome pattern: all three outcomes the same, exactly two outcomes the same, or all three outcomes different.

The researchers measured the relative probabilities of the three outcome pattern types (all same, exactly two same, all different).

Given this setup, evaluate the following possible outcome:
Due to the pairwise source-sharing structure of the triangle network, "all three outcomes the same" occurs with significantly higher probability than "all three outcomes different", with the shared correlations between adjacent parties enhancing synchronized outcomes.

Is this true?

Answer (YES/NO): NO